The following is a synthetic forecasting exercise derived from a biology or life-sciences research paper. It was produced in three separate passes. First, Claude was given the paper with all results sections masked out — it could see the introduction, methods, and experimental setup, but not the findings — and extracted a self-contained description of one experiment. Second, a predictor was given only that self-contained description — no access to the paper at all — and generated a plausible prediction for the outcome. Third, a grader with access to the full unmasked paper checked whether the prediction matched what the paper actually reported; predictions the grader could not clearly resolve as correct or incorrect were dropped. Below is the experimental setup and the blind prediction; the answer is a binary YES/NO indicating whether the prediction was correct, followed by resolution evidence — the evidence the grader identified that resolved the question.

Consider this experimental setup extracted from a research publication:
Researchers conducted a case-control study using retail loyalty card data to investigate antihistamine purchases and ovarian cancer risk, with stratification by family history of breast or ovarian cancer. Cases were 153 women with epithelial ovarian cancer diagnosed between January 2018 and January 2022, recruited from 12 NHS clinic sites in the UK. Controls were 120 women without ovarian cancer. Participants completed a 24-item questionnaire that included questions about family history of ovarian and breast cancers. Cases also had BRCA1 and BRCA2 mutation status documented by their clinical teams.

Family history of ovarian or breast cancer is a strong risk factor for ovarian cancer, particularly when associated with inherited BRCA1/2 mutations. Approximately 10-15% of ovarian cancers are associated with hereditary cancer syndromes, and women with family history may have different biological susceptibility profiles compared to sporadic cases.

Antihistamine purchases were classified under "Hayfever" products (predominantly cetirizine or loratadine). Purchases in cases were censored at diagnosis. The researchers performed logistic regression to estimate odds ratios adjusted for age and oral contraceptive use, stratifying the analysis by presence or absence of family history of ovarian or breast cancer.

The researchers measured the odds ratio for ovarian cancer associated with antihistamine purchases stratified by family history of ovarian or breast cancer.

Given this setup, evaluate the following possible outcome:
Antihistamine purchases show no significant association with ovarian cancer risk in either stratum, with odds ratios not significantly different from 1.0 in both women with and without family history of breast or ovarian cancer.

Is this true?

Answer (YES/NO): YES